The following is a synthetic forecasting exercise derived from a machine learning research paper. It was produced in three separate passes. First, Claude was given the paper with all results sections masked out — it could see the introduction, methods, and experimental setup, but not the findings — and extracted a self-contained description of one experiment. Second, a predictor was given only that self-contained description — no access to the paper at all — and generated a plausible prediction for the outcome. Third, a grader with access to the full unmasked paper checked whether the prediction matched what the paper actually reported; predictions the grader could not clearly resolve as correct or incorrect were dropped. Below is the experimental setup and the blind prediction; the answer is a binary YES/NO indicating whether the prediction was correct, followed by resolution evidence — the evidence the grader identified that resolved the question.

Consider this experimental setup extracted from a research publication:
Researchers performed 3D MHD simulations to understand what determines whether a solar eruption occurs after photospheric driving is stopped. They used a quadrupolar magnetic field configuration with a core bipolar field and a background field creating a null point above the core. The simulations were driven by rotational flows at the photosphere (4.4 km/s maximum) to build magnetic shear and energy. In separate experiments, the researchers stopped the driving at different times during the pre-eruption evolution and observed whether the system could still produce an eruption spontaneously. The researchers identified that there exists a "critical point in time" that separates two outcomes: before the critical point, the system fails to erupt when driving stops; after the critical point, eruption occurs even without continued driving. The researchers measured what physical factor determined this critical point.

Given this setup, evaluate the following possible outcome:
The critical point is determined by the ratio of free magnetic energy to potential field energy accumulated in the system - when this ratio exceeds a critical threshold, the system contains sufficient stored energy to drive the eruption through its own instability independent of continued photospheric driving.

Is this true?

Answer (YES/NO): NO